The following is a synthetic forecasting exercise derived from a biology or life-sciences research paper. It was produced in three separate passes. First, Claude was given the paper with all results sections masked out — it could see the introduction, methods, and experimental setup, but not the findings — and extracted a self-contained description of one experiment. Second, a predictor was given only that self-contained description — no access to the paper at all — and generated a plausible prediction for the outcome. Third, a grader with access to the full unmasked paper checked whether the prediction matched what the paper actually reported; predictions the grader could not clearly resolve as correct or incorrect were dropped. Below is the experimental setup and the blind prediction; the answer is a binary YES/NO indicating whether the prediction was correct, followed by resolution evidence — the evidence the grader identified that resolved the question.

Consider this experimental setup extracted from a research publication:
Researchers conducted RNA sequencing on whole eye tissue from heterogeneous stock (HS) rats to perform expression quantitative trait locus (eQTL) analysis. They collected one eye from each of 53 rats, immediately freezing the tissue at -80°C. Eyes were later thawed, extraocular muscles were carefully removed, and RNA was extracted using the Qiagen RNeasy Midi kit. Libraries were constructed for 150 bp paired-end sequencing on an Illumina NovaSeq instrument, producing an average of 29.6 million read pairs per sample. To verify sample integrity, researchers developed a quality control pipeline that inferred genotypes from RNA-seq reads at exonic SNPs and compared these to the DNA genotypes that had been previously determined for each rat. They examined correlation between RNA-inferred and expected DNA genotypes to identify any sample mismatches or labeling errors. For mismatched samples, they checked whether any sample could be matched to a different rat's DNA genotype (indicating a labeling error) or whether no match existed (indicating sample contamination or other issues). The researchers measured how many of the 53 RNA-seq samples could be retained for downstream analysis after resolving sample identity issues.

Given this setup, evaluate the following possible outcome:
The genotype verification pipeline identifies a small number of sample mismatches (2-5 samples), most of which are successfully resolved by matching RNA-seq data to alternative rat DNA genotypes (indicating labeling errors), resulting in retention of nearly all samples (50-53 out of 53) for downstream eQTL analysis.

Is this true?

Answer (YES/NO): NO